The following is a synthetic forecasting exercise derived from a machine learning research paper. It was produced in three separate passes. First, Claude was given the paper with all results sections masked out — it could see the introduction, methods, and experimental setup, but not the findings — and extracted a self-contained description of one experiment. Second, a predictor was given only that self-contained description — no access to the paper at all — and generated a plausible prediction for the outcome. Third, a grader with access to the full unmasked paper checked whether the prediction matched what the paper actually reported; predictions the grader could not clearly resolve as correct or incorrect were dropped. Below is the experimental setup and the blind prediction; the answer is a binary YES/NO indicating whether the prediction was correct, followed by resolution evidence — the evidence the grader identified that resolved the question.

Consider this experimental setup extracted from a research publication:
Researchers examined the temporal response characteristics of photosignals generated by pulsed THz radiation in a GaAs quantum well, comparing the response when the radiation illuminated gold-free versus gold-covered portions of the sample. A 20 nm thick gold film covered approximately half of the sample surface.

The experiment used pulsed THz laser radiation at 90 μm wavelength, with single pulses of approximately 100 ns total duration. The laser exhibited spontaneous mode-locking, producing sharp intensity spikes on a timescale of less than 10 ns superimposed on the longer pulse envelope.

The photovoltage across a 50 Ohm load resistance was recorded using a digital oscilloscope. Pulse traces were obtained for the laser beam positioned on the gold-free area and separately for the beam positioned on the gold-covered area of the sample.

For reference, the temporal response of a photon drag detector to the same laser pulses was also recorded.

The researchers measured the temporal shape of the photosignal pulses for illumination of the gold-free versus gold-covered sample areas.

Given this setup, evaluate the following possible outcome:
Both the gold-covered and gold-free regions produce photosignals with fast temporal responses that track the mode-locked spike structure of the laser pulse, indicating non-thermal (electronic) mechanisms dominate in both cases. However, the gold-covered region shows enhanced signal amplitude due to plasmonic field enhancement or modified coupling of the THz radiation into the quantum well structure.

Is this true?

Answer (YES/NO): NO